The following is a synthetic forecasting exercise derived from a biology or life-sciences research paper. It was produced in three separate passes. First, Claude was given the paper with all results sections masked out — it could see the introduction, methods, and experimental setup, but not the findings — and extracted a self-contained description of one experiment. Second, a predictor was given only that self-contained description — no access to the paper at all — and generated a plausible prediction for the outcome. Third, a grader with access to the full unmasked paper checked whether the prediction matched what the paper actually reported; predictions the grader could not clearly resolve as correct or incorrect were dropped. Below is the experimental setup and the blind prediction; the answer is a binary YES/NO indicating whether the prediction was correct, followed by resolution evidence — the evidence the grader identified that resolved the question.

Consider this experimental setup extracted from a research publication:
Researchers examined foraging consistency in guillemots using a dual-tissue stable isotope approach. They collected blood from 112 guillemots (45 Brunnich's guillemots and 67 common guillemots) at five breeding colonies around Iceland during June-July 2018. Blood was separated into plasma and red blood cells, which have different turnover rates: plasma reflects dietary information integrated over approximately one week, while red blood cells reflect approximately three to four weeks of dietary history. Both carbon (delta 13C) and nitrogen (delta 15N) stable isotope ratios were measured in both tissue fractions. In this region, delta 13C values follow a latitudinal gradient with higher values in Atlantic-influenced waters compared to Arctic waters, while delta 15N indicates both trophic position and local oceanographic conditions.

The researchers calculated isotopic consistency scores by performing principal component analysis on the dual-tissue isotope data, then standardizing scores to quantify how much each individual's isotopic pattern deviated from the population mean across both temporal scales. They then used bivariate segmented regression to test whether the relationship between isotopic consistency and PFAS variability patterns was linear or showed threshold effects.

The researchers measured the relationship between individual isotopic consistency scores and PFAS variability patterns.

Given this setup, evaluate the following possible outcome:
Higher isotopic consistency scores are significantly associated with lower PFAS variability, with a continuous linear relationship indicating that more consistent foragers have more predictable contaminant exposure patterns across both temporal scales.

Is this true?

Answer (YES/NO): NO